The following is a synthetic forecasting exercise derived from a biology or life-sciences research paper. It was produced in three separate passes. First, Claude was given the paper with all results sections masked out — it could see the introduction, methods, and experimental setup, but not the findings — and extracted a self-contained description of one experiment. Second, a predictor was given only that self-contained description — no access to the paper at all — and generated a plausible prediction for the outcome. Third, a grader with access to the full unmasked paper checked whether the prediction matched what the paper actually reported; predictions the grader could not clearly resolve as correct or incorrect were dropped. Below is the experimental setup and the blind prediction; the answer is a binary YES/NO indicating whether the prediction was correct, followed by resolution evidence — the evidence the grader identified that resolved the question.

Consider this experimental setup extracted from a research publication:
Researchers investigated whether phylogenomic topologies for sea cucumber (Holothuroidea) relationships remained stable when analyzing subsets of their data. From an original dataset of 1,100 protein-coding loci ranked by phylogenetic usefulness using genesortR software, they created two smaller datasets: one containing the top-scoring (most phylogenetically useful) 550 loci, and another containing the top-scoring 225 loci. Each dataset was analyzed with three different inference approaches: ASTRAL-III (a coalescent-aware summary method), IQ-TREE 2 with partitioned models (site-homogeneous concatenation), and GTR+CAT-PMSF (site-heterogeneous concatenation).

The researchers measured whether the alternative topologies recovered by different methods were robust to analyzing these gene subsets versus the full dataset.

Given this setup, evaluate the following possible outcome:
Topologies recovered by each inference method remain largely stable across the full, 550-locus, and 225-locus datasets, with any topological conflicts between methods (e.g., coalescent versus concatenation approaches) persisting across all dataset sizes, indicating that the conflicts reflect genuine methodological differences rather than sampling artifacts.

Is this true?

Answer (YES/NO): YES